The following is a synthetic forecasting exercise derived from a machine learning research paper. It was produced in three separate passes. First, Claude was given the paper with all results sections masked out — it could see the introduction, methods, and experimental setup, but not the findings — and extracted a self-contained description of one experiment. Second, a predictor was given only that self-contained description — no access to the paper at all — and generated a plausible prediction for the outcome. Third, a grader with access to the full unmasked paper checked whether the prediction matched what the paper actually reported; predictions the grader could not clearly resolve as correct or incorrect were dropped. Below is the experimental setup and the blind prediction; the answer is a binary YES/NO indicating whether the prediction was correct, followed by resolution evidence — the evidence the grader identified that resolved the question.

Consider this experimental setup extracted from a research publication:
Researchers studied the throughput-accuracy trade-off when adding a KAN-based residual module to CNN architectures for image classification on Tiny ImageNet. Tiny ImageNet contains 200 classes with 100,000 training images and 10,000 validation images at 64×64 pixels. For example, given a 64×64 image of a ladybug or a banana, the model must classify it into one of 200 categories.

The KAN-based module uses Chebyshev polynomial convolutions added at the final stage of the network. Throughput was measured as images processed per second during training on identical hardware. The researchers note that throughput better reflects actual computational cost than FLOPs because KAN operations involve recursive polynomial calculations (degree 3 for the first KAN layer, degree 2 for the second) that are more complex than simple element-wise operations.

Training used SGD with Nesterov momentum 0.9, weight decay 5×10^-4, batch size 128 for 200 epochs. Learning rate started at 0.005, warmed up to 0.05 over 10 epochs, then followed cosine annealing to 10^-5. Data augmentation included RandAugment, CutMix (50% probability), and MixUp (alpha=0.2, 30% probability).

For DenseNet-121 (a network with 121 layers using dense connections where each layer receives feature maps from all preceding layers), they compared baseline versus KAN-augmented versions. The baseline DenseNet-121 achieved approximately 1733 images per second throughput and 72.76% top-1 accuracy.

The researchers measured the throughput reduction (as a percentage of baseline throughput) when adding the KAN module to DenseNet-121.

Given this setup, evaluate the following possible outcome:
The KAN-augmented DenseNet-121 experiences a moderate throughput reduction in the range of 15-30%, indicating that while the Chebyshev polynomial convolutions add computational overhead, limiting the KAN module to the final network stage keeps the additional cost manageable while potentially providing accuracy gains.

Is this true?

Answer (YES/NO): NO